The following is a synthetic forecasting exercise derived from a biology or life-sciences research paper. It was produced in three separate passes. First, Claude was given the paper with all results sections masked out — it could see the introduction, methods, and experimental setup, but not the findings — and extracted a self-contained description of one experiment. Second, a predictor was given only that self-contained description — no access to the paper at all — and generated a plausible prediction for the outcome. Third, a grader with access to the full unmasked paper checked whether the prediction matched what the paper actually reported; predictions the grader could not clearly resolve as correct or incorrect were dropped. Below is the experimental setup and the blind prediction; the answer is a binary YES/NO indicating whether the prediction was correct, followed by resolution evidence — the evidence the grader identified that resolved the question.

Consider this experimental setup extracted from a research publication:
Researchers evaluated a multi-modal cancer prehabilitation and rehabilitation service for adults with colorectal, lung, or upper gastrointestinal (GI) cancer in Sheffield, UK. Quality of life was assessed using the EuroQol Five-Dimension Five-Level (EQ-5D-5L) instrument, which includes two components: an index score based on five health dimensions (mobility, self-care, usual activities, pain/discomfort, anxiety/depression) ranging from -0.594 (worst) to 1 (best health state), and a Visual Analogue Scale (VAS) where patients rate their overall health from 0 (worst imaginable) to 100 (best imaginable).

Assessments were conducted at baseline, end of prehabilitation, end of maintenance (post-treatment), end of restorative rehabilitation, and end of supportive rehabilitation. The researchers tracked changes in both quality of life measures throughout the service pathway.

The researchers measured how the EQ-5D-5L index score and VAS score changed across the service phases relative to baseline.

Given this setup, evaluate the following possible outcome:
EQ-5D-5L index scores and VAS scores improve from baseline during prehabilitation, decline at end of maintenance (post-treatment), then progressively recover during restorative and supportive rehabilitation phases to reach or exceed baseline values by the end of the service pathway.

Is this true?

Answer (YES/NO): NO